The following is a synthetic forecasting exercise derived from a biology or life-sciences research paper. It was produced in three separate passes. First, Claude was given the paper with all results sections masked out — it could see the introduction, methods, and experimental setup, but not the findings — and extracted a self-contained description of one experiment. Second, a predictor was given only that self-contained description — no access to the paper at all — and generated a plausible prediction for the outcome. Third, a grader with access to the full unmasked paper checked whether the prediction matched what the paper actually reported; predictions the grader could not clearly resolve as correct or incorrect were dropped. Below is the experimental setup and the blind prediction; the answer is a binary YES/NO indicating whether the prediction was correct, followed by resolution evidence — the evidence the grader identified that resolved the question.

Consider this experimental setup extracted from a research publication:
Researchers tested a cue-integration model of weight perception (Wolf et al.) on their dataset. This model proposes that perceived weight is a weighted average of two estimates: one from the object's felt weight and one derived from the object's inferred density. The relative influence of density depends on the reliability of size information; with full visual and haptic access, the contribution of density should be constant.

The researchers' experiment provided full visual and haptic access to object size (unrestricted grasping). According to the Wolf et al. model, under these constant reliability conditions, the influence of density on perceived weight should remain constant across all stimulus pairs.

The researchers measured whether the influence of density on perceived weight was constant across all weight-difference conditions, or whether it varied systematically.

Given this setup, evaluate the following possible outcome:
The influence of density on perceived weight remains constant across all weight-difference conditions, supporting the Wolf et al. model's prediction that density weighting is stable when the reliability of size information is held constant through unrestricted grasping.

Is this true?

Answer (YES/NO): NO